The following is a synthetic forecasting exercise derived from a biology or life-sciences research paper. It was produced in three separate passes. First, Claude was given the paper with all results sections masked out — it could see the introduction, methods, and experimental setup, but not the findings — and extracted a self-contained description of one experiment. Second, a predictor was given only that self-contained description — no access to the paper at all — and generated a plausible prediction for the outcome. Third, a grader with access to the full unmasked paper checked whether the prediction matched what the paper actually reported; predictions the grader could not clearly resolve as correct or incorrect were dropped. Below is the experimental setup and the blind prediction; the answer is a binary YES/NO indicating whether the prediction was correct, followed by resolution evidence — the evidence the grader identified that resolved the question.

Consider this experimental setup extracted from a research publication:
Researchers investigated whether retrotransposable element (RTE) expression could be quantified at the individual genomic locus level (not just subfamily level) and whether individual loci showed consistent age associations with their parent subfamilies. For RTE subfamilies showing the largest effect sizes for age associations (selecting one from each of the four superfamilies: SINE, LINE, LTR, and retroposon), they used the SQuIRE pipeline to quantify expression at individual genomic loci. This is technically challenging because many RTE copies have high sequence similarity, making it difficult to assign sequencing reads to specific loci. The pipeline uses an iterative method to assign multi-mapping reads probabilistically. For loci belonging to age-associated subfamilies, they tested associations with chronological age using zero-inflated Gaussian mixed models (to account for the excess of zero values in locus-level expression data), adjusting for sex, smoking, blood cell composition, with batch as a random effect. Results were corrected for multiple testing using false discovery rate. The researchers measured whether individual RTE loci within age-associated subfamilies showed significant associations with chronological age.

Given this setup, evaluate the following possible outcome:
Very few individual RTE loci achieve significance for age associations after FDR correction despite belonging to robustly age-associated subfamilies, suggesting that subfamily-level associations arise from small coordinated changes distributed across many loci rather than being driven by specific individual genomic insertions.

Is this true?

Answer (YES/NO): NO